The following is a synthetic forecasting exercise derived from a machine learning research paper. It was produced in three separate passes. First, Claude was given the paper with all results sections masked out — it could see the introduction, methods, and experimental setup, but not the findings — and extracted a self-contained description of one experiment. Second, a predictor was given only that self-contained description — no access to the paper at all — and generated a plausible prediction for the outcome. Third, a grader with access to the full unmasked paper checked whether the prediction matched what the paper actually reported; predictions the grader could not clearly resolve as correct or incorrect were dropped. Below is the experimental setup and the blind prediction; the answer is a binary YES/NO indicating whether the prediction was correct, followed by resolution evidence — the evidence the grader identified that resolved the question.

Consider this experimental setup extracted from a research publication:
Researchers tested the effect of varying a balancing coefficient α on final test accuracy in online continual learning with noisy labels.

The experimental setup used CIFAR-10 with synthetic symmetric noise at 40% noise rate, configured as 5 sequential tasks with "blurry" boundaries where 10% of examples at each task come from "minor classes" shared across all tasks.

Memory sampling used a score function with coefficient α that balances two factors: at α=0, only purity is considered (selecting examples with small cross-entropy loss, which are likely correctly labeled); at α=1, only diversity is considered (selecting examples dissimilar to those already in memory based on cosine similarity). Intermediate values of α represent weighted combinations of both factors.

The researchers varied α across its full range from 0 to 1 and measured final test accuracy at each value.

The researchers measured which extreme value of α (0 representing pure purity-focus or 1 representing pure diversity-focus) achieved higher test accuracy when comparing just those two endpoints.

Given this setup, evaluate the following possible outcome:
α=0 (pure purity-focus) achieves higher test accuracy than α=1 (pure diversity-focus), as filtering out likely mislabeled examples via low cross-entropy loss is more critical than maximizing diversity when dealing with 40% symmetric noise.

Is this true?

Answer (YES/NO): YES